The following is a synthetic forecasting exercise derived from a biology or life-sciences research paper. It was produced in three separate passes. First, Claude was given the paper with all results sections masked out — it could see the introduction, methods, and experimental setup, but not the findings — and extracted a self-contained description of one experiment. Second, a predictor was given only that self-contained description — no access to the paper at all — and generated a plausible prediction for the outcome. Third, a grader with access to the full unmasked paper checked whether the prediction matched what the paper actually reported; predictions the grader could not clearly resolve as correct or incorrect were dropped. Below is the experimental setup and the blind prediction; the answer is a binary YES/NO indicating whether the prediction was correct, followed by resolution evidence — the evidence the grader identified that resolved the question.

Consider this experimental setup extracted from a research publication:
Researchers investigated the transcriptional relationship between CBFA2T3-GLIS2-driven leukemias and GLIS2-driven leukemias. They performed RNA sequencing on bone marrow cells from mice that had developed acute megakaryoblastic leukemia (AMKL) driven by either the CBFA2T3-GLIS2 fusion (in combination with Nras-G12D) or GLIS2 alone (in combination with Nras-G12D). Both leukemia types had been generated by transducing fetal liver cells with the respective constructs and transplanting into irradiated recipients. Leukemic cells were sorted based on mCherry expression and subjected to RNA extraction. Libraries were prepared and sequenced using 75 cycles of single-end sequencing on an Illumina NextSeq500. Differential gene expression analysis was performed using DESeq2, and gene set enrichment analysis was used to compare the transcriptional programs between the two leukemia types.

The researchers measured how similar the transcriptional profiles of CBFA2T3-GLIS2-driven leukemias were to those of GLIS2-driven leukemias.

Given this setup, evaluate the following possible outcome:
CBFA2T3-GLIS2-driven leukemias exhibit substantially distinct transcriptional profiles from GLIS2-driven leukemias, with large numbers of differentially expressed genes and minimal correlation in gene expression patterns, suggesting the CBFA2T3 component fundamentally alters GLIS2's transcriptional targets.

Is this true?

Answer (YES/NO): NO